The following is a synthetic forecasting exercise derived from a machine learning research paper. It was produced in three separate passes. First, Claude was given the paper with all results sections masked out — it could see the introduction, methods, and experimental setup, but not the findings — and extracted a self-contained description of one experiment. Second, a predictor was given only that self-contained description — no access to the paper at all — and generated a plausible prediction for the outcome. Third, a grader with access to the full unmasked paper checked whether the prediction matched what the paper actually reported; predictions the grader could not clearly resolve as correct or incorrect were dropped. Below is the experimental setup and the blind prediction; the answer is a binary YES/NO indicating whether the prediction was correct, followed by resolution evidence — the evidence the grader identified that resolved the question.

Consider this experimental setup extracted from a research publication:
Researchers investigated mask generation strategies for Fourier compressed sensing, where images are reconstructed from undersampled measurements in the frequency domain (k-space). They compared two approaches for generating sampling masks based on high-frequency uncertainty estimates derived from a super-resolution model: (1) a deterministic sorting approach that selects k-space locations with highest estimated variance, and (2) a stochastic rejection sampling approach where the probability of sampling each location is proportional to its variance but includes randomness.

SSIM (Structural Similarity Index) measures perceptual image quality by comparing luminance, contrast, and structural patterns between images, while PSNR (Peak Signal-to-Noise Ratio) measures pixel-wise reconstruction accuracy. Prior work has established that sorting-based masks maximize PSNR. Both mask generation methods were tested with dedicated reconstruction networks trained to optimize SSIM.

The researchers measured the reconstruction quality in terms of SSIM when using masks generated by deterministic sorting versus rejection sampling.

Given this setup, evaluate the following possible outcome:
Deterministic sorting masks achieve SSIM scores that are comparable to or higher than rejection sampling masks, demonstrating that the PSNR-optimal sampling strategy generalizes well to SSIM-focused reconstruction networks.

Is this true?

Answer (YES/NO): NO